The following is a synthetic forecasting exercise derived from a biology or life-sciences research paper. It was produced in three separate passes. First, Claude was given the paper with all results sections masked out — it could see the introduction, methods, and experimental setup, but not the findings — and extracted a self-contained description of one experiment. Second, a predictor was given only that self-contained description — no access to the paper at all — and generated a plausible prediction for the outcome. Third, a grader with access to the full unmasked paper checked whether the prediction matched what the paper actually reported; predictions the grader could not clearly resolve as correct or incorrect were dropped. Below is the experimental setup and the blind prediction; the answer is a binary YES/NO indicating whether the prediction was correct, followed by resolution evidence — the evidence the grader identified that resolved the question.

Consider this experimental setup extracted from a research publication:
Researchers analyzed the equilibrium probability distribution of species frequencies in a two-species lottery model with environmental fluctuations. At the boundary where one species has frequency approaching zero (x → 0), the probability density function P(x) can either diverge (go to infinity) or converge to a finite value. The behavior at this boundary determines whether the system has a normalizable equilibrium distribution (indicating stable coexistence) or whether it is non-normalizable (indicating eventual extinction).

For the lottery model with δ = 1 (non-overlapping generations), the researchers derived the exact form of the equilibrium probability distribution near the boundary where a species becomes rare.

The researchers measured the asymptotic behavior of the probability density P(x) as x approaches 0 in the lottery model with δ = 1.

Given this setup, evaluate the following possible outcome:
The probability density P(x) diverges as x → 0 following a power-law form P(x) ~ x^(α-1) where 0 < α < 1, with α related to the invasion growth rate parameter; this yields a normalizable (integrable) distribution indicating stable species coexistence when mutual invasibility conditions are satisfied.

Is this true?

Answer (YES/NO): NO